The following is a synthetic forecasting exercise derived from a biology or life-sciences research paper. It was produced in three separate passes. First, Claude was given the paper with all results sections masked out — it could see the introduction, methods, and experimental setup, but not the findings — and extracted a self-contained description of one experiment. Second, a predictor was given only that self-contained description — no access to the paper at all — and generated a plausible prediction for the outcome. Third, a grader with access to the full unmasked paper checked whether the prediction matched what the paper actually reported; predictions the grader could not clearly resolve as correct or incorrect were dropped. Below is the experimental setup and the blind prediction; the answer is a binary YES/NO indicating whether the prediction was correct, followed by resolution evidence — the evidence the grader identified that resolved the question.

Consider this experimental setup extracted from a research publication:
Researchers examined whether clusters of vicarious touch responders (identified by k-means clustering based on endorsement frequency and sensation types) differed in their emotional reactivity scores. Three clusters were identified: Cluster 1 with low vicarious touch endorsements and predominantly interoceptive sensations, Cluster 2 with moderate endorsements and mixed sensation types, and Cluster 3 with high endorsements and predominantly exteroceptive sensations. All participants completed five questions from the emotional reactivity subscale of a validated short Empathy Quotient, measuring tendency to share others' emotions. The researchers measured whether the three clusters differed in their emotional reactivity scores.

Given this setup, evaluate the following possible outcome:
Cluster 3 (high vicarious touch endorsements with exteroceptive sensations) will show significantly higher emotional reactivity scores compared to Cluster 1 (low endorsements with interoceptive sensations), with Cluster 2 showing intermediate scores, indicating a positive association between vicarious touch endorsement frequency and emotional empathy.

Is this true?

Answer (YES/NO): NO